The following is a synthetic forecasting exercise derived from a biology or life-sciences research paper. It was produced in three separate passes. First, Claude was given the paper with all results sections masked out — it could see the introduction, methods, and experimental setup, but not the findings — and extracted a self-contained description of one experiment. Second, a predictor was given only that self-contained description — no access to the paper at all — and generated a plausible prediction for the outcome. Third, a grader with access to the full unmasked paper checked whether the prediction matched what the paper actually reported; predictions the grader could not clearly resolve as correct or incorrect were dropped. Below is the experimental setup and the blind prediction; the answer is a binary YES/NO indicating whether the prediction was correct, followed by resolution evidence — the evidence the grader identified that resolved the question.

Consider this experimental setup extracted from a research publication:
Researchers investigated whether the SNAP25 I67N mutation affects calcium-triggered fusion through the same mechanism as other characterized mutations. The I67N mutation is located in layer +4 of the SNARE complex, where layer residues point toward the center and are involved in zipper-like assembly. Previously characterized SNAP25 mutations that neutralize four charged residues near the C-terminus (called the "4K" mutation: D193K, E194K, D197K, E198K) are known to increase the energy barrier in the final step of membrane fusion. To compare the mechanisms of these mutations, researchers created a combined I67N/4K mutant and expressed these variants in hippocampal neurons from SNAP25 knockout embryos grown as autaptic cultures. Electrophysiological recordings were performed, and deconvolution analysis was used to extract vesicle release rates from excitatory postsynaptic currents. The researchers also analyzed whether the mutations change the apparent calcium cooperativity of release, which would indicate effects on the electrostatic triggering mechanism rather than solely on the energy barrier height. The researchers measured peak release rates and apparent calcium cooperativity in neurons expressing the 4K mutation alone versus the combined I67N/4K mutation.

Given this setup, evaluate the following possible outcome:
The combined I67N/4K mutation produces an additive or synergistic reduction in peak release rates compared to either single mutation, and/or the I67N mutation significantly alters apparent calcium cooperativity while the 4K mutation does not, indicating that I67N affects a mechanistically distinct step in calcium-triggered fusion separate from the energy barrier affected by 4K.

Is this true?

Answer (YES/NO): NO